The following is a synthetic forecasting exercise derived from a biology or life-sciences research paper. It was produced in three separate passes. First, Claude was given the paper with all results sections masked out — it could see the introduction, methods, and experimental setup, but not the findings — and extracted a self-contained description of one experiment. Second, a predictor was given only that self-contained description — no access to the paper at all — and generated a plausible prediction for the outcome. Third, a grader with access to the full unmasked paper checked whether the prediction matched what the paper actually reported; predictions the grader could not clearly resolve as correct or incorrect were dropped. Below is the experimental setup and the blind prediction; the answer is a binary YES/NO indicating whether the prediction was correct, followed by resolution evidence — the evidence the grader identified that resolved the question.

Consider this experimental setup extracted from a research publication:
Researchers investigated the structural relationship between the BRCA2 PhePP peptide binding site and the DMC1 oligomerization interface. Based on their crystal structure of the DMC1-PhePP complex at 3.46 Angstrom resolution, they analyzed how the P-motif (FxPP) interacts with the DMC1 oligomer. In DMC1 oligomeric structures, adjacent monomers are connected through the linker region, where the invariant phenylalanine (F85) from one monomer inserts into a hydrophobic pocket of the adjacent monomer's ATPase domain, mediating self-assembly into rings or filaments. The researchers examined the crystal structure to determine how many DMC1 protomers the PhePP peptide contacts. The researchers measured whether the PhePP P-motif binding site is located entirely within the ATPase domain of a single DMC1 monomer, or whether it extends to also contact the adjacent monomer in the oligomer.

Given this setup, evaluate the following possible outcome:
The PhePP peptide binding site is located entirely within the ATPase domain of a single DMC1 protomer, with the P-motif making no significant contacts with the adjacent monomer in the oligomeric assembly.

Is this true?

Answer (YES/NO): NO